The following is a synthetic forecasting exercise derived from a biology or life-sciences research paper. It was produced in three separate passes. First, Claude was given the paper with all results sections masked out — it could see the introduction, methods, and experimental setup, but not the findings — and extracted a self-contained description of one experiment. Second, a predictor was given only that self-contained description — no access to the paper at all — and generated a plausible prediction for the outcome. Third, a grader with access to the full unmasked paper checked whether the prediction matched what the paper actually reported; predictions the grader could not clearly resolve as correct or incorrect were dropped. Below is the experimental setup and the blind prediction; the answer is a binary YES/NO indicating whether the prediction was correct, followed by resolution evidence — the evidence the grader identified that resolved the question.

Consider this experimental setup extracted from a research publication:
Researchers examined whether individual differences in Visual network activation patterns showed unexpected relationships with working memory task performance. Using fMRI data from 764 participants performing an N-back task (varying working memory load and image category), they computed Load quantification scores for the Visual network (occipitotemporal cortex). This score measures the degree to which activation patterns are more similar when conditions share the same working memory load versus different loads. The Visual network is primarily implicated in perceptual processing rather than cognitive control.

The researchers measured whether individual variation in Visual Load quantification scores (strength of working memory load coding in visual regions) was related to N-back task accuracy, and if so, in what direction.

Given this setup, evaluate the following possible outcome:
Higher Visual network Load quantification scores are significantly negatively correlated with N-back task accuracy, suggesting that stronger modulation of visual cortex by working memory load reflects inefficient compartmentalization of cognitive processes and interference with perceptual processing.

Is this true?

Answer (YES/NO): YES